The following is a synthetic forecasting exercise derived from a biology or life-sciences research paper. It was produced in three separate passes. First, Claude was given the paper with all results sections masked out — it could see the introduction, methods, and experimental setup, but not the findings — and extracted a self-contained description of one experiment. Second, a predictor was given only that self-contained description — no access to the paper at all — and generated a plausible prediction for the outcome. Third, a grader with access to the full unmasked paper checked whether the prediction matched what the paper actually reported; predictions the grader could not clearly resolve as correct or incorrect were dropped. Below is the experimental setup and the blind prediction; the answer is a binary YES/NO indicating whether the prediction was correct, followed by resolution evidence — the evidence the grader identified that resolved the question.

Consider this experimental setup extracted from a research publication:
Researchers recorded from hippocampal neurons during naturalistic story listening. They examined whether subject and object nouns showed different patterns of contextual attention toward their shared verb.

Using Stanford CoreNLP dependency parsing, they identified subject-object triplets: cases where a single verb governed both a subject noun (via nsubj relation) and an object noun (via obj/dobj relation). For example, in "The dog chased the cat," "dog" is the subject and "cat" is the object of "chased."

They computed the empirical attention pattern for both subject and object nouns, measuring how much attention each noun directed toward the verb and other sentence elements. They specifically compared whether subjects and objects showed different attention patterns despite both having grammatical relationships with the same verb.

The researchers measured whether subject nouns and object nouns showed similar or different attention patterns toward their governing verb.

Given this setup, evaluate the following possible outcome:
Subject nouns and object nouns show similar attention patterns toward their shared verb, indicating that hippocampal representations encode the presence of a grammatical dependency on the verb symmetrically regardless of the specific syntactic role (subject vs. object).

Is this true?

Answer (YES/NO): NO